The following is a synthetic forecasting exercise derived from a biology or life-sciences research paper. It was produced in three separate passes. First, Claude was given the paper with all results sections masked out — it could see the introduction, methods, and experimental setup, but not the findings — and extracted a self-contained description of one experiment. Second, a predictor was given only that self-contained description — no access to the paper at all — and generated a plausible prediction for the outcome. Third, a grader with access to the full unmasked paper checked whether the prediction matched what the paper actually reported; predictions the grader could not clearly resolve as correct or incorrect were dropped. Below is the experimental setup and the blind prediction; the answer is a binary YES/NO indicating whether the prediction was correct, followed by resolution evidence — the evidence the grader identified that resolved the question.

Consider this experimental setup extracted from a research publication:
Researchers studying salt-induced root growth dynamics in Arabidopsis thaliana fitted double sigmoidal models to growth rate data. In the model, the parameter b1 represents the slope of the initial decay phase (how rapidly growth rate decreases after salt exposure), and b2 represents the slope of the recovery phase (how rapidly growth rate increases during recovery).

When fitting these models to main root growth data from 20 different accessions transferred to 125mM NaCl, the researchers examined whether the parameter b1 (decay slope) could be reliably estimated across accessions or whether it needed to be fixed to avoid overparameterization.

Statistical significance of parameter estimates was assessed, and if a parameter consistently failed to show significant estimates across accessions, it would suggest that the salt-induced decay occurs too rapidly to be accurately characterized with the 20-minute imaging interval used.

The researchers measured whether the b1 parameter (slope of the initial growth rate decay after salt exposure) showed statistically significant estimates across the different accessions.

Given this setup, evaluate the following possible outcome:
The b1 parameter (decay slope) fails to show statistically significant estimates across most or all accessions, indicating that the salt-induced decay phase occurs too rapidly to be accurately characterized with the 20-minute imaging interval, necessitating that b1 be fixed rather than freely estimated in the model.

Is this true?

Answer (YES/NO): YES